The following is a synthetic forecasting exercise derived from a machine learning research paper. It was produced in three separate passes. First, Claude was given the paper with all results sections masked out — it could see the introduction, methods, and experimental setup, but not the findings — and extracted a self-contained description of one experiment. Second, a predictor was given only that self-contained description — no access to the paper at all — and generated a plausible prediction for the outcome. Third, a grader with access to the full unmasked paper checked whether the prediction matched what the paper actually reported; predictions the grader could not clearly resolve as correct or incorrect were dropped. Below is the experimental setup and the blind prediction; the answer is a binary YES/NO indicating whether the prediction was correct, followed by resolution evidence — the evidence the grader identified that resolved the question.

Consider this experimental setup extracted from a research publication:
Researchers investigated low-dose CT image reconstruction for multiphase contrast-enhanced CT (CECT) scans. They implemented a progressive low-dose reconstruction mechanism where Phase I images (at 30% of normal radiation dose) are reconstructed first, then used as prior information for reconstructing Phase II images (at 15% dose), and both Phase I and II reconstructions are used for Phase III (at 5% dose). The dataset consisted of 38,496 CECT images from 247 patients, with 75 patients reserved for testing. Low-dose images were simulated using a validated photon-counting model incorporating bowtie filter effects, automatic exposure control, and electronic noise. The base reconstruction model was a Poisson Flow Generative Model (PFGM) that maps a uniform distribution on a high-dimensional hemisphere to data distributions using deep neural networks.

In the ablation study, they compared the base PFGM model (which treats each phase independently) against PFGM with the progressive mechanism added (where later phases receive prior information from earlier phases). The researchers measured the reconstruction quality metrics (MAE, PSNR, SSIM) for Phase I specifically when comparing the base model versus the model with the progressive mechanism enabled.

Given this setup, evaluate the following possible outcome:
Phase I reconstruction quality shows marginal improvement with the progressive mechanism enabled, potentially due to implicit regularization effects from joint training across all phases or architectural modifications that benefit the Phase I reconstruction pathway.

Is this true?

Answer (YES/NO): NO